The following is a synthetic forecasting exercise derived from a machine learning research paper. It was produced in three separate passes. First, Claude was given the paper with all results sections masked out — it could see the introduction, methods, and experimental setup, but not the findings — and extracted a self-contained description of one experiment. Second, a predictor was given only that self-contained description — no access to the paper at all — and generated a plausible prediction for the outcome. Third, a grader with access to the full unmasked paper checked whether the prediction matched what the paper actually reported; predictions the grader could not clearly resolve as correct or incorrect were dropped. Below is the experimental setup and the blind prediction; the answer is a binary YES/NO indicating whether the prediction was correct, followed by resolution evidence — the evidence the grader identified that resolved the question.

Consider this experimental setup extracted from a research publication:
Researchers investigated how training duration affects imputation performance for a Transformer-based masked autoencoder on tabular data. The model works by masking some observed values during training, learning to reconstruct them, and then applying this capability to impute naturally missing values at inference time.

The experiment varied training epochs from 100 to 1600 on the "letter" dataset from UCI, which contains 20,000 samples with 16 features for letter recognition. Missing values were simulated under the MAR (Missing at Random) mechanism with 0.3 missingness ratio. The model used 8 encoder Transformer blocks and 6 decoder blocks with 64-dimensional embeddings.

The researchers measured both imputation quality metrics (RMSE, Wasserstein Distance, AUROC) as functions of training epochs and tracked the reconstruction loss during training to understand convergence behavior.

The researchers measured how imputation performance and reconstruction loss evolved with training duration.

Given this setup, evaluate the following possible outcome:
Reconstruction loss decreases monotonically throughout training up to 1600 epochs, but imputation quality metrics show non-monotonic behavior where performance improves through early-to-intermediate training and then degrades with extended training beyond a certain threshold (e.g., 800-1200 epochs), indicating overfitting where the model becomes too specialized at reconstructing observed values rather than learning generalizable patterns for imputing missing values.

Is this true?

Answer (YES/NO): NO